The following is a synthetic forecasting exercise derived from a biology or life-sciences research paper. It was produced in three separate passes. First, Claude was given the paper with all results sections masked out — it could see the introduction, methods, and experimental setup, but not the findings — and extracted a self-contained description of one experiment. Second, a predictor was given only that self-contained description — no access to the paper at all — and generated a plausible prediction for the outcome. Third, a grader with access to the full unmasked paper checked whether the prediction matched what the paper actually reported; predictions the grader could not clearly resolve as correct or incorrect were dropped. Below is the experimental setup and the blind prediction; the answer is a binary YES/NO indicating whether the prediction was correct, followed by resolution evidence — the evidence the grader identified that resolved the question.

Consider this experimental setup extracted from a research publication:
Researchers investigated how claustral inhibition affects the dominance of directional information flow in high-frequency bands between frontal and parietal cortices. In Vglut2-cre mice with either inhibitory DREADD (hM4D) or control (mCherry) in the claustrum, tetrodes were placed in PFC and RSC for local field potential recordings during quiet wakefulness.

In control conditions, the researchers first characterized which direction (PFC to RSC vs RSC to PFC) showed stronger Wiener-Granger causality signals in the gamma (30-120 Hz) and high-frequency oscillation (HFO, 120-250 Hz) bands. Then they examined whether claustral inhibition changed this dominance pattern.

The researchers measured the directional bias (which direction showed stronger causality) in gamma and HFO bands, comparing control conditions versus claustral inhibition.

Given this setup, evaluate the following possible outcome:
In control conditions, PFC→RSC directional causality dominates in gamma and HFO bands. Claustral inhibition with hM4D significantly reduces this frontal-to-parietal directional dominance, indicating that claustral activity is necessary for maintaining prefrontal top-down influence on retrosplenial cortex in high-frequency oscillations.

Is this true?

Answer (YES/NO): NO